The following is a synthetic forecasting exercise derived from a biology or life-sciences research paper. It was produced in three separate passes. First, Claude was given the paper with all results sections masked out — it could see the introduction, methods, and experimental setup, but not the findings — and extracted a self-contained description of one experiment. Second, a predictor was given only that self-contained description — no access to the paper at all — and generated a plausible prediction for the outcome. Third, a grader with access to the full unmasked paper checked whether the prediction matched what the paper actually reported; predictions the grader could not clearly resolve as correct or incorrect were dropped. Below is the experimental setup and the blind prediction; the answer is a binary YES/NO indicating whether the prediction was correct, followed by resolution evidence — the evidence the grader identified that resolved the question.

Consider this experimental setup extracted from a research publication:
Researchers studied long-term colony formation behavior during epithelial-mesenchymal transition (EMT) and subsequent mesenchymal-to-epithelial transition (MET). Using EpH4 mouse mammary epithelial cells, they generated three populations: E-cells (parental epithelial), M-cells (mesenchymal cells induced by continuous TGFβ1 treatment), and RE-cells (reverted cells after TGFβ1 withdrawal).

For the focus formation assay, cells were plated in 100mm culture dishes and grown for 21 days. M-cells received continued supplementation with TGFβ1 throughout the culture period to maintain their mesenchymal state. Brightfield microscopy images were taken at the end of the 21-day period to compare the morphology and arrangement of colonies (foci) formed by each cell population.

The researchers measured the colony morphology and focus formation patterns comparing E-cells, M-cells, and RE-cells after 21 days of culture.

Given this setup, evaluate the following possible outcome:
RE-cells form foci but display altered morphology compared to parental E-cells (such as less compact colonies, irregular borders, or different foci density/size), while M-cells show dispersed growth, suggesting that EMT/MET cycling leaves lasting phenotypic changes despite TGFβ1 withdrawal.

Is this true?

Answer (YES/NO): NO